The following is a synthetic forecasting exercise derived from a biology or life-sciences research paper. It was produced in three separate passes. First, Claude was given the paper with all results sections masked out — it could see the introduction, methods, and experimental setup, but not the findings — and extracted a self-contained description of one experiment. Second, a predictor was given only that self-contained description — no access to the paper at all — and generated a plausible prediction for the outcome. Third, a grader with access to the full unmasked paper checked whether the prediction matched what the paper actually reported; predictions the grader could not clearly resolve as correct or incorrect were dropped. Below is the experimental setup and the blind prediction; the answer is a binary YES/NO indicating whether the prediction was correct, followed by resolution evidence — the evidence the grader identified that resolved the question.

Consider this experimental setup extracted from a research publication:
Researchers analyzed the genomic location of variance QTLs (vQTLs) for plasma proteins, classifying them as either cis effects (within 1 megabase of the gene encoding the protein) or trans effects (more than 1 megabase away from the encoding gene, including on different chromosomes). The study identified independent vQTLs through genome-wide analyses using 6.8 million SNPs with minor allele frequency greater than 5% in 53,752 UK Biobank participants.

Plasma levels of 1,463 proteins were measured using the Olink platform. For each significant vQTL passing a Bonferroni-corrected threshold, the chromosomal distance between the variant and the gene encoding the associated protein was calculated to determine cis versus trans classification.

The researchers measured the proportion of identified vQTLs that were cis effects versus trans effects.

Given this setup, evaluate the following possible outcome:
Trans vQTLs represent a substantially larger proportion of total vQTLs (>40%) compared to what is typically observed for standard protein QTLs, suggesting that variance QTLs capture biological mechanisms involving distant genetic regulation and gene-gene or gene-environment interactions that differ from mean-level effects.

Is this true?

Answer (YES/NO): NO